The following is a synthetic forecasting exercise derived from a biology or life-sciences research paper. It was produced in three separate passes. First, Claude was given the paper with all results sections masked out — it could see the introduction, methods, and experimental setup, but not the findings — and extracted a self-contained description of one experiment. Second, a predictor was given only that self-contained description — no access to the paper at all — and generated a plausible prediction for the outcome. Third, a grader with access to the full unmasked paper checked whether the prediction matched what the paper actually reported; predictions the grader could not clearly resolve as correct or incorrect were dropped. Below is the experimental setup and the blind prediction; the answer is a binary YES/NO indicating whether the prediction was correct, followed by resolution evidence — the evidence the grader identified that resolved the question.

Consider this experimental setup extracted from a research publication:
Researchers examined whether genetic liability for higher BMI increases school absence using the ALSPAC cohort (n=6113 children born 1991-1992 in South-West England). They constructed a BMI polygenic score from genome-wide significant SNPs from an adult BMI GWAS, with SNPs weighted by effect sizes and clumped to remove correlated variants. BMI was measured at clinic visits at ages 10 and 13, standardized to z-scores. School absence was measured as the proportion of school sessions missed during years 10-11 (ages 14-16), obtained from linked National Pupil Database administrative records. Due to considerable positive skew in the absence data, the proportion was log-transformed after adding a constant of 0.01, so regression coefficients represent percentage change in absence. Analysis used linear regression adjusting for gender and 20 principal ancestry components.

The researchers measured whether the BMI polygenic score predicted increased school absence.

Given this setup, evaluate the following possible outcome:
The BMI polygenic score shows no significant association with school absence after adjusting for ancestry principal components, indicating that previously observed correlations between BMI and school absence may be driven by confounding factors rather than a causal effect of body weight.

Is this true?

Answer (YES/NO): NO